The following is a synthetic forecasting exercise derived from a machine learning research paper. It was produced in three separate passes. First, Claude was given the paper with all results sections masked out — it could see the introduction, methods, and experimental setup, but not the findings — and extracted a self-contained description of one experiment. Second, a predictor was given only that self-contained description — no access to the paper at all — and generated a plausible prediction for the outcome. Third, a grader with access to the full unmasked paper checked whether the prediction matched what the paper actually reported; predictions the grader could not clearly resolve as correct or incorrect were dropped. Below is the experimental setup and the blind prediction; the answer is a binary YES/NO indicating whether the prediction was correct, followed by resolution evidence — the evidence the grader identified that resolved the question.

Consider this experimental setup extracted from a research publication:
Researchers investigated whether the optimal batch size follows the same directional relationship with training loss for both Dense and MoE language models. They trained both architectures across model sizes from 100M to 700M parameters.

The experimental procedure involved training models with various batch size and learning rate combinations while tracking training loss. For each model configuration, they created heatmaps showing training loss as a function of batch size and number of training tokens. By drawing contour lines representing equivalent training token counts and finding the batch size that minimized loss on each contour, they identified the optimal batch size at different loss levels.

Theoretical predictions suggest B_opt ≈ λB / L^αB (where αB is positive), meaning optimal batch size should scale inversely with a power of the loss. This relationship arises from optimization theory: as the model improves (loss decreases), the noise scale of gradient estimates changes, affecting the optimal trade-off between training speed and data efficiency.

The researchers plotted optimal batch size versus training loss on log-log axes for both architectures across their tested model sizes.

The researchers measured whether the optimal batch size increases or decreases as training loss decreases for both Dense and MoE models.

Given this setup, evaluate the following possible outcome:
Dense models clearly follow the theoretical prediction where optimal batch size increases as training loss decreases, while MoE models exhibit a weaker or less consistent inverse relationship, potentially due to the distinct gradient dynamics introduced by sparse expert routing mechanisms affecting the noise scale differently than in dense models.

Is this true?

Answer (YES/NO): NO